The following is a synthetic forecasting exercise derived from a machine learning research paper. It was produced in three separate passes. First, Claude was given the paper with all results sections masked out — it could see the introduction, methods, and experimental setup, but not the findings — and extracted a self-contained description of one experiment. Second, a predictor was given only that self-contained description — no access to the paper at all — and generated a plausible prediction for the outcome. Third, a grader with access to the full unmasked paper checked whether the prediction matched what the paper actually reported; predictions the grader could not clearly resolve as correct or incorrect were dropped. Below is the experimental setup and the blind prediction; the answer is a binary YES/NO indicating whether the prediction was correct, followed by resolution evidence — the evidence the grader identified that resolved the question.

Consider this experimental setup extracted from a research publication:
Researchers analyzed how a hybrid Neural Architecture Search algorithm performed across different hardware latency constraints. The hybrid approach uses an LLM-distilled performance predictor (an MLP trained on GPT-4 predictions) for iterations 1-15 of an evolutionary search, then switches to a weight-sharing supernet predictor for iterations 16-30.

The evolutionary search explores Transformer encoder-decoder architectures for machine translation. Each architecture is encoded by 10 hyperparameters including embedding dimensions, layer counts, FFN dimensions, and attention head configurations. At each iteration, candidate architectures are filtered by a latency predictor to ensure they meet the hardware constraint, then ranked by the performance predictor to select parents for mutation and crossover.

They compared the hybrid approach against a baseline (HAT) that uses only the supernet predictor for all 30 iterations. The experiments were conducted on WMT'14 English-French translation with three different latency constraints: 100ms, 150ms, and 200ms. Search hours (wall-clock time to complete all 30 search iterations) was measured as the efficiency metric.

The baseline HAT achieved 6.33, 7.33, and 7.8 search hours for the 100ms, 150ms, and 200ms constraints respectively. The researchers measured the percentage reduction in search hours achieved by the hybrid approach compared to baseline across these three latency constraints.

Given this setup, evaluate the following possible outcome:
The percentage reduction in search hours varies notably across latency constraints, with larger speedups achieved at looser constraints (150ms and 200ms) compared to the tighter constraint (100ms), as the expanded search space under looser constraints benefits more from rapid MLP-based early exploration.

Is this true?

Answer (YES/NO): NO